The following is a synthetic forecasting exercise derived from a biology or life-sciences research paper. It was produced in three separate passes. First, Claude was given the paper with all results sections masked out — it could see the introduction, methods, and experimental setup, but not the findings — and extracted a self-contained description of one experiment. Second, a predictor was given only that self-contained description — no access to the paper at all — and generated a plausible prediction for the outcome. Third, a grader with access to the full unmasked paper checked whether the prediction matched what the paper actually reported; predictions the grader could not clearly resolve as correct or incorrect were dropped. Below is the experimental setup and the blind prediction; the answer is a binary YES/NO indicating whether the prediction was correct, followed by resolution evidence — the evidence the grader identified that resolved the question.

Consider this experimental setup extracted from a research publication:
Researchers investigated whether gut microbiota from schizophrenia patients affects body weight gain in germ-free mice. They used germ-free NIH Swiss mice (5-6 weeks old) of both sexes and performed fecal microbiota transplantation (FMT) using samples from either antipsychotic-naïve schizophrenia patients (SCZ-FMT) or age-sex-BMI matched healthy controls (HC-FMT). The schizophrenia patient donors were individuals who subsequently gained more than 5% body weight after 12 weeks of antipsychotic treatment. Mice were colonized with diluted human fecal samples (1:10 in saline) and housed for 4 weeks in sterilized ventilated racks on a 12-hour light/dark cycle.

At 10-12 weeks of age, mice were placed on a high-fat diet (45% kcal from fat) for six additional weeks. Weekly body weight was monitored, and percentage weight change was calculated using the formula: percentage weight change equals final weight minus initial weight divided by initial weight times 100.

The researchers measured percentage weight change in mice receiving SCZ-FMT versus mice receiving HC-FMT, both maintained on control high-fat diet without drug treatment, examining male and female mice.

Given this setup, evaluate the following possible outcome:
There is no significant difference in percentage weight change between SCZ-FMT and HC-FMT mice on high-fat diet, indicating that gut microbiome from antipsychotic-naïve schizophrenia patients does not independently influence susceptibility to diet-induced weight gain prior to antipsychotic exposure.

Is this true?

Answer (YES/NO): YES